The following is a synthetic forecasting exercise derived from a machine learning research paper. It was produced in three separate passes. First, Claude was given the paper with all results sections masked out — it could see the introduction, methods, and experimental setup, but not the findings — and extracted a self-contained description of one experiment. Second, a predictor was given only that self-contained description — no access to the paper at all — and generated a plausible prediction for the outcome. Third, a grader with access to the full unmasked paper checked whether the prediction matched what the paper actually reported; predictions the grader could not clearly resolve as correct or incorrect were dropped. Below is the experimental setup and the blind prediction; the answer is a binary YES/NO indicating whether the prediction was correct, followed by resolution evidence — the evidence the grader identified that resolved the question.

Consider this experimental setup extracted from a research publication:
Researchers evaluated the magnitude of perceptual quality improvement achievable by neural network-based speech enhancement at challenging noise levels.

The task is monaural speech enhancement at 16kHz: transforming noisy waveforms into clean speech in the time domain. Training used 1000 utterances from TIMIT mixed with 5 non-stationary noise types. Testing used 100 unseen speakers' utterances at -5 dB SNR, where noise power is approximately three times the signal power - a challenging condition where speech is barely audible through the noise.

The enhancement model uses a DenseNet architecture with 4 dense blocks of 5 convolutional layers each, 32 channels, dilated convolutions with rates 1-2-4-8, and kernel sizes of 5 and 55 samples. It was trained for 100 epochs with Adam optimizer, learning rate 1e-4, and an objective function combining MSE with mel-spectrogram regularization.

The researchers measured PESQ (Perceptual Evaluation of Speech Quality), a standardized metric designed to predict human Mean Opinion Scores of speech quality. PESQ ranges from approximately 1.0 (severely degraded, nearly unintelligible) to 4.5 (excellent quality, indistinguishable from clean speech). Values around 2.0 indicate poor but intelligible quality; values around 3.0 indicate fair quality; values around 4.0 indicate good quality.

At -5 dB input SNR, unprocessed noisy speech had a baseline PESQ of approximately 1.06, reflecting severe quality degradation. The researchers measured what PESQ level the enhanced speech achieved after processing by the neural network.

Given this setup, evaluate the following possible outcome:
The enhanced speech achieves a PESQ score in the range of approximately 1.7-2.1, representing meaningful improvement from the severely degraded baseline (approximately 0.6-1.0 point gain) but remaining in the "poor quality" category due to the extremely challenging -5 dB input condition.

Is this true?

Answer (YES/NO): YES